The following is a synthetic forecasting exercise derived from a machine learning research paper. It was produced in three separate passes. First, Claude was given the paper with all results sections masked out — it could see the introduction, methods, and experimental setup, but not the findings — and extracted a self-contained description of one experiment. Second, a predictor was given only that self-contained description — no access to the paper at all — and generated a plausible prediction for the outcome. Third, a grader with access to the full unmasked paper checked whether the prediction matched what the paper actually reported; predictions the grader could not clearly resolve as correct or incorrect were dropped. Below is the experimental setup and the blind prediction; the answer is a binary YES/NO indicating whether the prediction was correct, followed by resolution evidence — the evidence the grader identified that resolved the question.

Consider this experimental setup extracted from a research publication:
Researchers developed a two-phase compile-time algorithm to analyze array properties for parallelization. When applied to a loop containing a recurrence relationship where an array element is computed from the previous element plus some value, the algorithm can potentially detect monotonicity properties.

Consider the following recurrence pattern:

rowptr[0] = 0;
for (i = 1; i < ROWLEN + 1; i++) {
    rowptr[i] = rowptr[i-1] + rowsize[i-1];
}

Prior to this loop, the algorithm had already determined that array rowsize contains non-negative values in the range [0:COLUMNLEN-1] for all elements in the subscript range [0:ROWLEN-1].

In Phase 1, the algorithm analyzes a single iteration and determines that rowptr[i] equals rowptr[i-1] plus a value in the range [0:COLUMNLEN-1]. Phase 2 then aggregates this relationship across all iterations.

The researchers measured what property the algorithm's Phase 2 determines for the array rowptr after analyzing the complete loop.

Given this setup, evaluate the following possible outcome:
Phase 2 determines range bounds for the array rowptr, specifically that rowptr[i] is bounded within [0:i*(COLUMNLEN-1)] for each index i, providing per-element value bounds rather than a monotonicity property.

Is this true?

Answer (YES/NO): NO